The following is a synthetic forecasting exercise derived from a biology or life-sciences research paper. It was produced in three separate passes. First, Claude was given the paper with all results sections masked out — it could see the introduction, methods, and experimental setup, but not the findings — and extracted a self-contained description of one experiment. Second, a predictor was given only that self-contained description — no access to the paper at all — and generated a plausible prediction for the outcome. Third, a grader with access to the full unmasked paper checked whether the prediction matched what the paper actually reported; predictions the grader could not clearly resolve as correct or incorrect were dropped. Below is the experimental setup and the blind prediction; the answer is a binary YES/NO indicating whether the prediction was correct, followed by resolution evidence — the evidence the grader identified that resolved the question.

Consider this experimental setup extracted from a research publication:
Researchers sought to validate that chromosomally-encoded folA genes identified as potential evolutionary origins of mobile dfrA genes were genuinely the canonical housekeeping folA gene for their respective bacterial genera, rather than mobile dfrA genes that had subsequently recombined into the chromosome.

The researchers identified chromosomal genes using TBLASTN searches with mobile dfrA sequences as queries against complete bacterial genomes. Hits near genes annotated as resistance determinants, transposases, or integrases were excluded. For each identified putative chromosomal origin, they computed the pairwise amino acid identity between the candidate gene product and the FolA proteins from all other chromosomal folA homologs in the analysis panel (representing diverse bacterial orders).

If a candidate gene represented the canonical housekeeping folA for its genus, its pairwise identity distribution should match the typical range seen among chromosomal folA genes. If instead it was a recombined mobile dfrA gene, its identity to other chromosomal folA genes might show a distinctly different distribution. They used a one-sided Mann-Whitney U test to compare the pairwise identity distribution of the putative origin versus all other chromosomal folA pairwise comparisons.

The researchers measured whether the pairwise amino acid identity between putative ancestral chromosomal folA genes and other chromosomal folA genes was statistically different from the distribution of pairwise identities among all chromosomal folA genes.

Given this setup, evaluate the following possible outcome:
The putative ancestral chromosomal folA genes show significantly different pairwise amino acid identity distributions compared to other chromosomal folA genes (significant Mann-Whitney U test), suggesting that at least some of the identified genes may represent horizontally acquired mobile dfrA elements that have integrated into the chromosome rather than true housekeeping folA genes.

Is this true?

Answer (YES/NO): NO